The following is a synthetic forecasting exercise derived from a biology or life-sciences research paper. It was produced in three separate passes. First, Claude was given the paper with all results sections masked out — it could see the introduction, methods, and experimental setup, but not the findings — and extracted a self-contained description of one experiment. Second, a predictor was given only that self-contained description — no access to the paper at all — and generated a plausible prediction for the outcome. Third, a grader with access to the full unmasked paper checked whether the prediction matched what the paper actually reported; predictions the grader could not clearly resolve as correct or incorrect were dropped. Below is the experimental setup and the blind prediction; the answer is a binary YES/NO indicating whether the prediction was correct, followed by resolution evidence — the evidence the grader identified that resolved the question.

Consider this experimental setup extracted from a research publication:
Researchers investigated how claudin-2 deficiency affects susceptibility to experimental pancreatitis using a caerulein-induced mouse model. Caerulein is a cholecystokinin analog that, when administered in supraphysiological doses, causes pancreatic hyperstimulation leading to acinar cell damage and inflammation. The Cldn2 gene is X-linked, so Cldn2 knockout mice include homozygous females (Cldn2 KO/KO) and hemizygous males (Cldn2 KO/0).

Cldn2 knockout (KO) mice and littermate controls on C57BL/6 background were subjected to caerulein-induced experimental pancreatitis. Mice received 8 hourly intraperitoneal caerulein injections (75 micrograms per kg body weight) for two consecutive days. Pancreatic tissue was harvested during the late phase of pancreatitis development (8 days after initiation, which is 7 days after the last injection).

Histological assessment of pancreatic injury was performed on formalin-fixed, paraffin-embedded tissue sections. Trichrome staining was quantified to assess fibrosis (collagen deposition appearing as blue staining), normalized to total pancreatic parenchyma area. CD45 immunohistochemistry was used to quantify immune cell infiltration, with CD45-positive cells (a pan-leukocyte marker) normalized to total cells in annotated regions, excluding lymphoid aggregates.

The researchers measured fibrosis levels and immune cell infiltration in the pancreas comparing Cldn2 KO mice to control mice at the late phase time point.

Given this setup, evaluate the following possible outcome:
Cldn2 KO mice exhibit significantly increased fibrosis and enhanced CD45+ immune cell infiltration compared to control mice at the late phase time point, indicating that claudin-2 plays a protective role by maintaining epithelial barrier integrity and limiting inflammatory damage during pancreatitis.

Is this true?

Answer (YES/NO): NO